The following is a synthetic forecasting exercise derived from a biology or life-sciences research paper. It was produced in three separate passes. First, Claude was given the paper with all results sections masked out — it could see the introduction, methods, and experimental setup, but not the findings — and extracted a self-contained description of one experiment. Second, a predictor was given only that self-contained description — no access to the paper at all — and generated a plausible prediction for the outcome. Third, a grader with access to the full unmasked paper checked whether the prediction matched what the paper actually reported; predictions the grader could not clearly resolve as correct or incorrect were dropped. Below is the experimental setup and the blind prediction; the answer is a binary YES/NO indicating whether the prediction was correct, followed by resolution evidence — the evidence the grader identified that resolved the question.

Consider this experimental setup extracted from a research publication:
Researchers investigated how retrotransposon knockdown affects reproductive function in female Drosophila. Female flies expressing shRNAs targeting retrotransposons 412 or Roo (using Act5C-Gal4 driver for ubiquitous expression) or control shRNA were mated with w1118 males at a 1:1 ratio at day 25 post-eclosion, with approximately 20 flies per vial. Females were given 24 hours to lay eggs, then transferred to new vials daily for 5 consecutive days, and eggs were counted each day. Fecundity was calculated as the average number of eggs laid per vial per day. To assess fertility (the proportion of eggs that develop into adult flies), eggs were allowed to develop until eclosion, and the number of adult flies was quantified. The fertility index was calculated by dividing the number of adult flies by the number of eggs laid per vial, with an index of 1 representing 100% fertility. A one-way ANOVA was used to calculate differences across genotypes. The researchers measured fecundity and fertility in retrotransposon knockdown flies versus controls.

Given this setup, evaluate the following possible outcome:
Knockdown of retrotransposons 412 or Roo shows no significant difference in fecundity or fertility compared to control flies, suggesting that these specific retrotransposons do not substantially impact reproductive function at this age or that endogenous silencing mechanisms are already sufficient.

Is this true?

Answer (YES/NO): YES